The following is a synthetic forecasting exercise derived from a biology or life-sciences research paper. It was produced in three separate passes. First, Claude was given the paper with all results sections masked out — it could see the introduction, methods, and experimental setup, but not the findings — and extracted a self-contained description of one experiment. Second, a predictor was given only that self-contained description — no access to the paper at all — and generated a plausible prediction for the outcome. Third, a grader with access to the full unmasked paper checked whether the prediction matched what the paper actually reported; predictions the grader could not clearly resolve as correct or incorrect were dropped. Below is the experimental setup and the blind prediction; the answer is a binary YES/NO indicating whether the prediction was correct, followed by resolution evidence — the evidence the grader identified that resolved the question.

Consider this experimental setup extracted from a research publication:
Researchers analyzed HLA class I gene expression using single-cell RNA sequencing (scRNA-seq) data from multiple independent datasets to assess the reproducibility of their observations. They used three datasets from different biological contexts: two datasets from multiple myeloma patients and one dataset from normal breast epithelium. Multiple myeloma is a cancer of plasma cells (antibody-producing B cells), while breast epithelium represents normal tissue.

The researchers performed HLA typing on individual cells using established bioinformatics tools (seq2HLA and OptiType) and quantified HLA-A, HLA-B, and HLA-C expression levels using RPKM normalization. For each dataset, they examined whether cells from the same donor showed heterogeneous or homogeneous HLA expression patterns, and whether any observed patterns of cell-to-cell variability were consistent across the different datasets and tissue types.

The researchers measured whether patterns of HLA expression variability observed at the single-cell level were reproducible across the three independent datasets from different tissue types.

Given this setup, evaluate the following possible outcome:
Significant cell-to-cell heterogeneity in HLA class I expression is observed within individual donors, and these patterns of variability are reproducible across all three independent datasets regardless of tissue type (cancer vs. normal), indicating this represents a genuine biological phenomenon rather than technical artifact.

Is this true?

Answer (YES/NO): YES